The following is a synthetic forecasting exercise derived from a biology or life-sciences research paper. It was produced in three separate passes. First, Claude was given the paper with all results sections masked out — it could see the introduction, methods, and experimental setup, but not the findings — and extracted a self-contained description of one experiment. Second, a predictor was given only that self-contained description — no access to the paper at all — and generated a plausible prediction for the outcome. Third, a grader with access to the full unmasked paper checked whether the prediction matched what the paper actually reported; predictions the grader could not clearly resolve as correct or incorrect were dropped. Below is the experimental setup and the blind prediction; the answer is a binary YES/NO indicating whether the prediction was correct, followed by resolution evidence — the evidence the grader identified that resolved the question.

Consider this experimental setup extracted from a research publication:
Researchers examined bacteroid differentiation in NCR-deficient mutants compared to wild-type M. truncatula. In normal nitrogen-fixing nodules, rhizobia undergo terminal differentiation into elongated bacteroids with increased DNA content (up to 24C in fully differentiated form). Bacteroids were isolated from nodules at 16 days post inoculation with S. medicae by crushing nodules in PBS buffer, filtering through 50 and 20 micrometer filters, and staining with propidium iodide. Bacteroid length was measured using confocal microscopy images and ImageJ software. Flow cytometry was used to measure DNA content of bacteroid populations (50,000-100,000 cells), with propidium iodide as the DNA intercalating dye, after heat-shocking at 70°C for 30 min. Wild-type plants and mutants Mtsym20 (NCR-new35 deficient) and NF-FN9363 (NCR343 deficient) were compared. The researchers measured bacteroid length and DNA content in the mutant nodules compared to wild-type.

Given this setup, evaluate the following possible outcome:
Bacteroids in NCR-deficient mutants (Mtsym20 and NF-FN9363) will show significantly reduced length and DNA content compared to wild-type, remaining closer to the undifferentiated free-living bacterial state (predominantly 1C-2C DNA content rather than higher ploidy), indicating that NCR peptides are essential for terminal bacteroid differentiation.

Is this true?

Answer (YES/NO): NO